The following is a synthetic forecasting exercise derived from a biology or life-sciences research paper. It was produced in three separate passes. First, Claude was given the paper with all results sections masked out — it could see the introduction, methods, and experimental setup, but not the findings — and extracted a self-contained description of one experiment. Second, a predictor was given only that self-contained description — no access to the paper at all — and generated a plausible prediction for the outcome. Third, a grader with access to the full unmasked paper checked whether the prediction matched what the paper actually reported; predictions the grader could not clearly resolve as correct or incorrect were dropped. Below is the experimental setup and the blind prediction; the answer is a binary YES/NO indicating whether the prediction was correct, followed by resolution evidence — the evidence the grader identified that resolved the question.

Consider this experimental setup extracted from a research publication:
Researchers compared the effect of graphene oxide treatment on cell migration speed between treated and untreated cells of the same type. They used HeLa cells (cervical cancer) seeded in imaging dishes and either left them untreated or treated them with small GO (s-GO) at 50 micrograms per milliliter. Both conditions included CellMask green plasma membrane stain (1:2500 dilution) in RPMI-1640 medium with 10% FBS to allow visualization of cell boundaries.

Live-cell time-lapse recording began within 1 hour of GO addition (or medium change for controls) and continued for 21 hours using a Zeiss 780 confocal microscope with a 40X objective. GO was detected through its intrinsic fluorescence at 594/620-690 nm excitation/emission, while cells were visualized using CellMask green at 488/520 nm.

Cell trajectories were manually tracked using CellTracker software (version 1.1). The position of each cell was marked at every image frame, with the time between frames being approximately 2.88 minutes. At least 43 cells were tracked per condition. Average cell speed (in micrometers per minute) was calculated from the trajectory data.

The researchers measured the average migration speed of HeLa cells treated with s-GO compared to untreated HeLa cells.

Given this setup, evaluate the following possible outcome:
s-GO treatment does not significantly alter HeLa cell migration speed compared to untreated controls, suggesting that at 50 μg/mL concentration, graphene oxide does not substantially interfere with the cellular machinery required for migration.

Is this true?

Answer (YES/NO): NO